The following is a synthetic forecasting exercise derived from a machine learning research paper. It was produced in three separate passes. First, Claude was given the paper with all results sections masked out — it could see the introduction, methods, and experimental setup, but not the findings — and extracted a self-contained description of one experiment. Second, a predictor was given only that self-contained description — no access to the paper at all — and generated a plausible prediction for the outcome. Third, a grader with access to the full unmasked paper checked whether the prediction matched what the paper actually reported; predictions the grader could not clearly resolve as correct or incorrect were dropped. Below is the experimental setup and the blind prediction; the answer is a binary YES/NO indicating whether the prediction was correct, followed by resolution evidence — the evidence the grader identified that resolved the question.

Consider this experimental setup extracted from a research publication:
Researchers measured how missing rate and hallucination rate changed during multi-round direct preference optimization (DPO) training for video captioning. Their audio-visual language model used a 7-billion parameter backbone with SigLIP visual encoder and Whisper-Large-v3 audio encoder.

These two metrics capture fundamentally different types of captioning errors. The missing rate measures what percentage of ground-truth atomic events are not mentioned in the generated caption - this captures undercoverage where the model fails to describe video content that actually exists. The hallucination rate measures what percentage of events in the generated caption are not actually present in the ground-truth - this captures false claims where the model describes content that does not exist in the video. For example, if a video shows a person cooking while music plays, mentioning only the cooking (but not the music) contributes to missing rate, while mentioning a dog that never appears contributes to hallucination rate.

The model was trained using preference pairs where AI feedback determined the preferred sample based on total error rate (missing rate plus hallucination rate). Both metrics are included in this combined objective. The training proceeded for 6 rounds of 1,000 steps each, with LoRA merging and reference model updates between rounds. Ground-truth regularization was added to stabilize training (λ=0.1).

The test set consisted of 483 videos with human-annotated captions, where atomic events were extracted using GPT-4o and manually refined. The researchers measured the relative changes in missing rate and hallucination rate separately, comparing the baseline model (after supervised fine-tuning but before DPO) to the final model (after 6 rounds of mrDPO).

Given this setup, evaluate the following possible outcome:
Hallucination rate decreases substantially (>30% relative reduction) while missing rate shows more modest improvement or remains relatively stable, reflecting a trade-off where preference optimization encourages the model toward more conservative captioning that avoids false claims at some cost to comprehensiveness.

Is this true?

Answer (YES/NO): NO